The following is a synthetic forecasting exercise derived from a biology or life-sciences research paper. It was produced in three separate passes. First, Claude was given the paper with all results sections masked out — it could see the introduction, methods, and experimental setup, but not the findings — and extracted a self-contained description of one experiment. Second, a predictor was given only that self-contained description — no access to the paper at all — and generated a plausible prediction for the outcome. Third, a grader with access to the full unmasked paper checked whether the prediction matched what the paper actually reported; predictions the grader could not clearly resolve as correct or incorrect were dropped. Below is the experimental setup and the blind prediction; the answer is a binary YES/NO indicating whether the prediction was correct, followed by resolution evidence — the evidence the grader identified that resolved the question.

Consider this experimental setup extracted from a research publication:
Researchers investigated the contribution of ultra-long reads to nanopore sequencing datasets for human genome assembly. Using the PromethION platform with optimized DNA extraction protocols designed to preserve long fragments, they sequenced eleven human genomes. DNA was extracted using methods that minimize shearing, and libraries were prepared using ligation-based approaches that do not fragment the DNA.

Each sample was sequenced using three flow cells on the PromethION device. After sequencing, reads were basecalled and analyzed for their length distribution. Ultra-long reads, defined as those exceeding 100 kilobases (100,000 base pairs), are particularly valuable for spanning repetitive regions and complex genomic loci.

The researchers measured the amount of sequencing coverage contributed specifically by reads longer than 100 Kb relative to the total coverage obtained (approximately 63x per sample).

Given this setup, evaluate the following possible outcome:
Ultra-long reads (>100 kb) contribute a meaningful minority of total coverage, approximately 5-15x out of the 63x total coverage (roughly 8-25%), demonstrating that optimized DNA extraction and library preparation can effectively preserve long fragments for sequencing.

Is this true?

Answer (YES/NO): YES